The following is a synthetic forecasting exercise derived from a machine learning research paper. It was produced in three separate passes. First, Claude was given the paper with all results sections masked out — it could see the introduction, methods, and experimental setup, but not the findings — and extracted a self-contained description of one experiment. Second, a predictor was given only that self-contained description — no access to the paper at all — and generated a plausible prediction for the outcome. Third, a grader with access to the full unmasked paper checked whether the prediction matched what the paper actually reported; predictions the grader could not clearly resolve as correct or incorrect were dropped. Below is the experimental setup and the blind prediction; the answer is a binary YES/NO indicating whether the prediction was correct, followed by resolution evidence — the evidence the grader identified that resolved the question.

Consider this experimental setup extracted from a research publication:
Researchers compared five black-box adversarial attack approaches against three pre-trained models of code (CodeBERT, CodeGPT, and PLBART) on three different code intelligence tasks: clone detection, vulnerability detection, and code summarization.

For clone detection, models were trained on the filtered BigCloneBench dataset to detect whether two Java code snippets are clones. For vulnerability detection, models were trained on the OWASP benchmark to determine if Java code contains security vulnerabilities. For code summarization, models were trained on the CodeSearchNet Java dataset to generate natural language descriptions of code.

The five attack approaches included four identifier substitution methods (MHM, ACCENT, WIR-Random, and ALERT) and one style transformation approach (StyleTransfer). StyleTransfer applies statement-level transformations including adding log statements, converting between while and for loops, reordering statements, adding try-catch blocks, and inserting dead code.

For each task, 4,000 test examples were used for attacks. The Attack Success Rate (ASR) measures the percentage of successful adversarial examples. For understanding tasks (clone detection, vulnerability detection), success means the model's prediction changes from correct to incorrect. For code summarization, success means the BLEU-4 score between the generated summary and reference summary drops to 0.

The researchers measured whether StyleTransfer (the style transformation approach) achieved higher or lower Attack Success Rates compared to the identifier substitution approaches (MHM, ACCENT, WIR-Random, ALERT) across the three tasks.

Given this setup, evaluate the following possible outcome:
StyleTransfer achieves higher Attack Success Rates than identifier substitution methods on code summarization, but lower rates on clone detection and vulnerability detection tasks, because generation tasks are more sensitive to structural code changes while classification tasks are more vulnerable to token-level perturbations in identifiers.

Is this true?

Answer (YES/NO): NO